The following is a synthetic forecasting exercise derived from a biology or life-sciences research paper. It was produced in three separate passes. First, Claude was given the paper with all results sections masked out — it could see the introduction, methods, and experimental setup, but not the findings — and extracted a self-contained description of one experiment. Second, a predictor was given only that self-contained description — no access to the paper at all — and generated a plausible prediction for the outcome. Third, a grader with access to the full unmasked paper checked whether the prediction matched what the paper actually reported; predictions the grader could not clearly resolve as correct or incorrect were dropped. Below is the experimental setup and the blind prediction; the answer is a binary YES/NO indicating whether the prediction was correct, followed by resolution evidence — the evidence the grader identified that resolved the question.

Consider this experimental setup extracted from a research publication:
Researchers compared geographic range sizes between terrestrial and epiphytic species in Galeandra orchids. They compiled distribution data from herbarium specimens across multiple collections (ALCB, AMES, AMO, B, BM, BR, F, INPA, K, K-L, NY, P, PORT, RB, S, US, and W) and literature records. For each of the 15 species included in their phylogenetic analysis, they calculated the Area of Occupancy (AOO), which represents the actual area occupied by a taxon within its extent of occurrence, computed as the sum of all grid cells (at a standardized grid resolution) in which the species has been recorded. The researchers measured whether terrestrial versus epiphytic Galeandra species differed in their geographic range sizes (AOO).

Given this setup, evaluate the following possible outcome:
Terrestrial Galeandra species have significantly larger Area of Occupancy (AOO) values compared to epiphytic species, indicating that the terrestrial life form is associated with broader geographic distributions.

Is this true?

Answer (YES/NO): YES